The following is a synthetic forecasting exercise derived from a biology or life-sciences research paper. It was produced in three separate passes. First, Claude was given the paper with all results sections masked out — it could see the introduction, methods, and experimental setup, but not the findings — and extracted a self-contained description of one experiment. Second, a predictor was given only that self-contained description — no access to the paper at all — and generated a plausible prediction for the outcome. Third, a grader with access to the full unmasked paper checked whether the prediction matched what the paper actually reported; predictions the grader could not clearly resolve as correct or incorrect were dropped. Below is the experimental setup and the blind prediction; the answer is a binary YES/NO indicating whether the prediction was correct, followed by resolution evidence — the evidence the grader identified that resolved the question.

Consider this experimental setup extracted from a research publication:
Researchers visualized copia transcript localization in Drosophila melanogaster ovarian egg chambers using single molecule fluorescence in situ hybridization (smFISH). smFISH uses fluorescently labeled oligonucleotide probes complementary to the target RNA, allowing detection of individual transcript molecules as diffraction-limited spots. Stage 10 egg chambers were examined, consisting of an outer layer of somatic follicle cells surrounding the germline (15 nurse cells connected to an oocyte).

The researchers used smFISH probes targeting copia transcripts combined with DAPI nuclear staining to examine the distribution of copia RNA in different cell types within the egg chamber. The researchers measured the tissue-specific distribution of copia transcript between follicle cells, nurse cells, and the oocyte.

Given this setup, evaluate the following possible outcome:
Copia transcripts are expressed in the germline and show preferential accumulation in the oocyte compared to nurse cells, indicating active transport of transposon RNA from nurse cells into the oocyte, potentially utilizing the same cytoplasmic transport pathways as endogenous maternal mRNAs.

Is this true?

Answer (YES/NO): NO